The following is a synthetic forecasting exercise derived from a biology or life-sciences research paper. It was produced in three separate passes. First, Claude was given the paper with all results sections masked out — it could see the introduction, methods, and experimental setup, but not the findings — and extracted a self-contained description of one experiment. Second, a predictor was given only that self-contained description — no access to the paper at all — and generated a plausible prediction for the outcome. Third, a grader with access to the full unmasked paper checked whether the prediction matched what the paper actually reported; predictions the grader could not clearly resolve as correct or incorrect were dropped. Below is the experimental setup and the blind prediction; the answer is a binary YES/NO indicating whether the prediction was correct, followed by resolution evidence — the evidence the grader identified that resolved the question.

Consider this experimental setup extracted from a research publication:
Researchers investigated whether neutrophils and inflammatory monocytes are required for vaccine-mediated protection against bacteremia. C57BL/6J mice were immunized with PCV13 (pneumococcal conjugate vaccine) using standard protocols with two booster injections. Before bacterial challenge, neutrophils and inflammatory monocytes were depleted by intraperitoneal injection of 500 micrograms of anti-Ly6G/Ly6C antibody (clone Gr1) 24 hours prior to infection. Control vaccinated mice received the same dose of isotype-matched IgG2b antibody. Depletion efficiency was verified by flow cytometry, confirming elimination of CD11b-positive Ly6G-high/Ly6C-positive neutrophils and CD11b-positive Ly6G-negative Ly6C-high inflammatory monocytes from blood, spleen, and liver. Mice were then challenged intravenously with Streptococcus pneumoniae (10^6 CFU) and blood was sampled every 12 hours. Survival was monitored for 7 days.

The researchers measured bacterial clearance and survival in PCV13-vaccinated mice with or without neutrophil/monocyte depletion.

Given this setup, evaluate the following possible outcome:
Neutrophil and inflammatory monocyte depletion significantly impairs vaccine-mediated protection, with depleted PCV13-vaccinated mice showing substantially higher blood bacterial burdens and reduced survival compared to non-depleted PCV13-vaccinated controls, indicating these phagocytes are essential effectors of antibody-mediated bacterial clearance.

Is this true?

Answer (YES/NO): NO